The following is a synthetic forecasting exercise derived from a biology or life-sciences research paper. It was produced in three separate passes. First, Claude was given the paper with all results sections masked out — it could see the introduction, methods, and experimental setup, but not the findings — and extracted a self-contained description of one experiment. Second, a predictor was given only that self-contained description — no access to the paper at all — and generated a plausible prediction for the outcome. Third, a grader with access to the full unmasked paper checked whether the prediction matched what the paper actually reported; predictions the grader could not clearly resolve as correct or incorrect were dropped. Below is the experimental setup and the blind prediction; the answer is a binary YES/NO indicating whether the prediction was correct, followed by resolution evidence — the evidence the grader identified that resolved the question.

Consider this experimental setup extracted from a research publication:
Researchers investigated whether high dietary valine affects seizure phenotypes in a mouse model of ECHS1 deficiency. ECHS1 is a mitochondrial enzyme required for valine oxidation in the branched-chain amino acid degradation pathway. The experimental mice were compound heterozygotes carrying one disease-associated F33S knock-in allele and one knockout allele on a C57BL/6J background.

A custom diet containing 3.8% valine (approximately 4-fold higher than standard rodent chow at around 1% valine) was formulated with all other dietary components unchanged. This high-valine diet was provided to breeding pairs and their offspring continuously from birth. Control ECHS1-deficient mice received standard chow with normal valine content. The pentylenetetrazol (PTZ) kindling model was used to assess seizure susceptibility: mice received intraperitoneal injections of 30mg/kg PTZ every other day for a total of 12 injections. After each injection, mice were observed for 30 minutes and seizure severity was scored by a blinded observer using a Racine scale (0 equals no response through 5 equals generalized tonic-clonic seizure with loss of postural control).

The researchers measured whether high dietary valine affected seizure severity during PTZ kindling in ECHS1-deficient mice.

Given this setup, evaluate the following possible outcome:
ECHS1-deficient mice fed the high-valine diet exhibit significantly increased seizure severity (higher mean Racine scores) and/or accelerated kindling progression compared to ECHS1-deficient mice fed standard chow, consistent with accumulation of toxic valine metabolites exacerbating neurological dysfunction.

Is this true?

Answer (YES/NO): YES